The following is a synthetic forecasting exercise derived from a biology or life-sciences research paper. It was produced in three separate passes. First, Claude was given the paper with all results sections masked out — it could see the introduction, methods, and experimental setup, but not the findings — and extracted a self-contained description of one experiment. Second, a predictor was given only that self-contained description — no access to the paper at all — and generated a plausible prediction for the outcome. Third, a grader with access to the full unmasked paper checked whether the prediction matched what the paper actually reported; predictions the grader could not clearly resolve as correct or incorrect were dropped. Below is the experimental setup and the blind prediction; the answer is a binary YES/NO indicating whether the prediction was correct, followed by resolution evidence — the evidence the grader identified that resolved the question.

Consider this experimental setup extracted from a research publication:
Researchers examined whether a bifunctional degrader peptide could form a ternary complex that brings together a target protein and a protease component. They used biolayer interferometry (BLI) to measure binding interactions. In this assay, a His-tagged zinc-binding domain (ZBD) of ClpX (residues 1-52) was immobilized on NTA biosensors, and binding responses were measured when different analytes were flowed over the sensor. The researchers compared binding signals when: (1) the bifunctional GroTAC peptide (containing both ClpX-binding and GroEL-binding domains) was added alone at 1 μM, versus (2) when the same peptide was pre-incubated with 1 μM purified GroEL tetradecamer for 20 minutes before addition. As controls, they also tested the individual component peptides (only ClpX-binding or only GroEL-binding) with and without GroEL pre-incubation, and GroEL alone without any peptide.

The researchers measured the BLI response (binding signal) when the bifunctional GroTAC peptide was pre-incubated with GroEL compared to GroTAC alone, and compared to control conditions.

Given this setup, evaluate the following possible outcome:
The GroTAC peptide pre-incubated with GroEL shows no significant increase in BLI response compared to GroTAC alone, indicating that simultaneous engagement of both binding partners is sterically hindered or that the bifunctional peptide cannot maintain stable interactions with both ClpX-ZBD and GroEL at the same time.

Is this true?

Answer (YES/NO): NO